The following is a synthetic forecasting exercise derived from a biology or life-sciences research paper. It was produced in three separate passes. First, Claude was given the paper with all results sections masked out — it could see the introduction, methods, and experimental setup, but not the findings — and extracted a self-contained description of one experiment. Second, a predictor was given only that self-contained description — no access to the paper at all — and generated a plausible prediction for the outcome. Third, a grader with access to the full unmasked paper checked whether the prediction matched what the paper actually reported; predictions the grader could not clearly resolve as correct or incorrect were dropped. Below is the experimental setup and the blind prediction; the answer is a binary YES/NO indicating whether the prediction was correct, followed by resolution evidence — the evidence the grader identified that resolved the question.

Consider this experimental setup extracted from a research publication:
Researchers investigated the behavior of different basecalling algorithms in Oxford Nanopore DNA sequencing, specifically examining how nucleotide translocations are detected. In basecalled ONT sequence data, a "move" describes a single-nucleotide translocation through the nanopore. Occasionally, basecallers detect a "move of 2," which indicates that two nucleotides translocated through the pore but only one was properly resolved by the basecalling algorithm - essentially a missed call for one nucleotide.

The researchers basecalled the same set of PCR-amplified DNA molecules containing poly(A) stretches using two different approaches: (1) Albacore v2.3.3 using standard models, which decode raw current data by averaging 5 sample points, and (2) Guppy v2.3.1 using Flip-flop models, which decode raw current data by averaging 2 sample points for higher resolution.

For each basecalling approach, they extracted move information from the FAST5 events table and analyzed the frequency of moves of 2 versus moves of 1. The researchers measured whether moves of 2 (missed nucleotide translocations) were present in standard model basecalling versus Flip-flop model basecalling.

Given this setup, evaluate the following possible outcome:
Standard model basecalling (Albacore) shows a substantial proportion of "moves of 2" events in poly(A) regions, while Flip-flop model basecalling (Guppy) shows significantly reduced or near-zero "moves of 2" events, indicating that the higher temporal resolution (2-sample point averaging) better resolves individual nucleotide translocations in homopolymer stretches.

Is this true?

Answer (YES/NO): YES